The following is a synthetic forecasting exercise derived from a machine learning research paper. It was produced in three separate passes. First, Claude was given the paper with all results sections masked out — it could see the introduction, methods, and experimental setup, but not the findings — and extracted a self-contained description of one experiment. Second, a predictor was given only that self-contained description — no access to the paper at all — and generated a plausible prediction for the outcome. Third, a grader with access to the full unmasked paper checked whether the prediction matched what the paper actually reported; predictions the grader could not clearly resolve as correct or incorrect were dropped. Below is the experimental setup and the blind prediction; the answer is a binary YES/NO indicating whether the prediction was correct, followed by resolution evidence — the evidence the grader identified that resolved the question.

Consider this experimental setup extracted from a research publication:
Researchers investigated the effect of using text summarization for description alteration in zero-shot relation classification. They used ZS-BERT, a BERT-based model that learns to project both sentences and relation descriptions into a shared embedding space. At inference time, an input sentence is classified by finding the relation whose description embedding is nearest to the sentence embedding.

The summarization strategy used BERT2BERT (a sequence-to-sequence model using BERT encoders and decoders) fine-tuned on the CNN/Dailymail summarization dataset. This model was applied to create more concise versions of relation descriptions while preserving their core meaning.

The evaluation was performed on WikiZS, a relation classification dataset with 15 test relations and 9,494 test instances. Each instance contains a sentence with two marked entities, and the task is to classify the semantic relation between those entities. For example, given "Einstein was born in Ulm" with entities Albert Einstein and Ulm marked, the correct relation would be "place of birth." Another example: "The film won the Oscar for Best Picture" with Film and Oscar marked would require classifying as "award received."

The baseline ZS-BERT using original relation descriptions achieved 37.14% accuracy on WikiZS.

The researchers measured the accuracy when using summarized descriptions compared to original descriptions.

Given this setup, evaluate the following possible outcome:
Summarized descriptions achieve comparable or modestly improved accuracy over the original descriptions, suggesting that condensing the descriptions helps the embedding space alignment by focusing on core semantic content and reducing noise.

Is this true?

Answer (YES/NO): NO